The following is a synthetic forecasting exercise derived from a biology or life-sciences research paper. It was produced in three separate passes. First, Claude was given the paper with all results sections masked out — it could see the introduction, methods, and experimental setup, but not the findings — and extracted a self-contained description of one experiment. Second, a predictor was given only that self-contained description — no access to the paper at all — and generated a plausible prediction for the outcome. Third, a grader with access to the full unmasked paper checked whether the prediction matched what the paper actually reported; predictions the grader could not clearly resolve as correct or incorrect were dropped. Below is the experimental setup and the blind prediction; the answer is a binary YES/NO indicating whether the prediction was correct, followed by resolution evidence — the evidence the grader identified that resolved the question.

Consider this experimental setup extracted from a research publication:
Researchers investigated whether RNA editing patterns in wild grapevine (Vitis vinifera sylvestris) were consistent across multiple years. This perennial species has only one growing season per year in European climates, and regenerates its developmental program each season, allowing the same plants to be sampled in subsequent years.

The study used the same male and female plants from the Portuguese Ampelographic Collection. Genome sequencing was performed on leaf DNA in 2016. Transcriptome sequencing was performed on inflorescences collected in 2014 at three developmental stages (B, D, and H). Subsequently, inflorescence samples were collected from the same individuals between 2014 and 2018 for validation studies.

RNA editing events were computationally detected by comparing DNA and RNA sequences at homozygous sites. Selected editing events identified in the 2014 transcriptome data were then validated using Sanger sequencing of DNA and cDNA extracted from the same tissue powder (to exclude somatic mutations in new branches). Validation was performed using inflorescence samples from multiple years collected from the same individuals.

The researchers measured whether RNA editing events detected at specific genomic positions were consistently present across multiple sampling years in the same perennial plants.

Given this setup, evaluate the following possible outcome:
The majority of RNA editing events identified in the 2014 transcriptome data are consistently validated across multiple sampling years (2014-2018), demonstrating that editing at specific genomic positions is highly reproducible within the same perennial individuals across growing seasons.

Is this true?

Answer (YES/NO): YES